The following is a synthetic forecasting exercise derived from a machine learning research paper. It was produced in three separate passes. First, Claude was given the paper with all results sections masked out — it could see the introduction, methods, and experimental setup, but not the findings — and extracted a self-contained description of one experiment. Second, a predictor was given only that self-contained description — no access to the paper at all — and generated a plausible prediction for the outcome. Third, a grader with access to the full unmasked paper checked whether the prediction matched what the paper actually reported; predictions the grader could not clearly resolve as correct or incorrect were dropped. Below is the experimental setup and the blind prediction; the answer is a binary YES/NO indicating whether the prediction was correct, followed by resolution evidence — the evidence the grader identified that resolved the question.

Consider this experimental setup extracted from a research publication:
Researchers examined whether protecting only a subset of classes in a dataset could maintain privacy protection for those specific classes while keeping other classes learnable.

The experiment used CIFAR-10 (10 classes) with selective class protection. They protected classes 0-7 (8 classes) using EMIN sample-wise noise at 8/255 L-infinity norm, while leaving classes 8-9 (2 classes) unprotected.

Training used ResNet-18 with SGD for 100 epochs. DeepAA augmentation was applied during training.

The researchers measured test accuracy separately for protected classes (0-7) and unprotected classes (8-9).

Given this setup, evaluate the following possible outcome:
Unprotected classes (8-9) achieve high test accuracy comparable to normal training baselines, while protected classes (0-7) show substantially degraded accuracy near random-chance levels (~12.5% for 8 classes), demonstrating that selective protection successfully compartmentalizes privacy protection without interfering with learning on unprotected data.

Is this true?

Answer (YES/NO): YES